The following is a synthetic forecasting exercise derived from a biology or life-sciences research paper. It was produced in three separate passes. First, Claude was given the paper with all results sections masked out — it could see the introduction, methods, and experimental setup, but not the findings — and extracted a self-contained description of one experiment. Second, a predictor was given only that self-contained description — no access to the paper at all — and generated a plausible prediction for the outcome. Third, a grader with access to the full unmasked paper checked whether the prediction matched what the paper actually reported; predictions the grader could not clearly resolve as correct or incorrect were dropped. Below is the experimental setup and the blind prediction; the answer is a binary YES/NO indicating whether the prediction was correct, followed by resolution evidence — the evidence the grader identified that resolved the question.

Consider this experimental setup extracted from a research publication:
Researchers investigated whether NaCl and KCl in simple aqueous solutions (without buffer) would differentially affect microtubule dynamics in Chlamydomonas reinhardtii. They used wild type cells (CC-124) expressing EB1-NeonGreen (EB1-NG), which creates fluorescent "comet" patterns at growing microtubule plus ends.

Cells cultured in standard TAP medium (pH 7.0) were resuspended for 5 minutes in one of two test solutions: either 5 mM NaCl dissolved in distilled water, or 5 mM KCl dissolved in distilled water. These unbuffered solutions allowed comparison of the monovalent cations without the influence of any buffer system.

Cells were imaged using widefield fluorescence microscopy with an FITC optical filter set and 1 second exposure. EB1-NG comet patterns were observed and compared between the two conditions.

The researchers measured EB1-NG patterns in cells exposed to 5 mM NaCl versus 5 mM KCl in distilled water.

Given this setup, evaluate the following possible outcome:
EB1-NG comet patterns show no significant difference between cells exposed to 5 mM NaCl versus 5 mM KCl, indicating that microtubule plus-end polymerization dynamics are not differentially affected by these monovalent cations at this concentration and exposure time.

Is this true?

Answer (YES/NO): NO